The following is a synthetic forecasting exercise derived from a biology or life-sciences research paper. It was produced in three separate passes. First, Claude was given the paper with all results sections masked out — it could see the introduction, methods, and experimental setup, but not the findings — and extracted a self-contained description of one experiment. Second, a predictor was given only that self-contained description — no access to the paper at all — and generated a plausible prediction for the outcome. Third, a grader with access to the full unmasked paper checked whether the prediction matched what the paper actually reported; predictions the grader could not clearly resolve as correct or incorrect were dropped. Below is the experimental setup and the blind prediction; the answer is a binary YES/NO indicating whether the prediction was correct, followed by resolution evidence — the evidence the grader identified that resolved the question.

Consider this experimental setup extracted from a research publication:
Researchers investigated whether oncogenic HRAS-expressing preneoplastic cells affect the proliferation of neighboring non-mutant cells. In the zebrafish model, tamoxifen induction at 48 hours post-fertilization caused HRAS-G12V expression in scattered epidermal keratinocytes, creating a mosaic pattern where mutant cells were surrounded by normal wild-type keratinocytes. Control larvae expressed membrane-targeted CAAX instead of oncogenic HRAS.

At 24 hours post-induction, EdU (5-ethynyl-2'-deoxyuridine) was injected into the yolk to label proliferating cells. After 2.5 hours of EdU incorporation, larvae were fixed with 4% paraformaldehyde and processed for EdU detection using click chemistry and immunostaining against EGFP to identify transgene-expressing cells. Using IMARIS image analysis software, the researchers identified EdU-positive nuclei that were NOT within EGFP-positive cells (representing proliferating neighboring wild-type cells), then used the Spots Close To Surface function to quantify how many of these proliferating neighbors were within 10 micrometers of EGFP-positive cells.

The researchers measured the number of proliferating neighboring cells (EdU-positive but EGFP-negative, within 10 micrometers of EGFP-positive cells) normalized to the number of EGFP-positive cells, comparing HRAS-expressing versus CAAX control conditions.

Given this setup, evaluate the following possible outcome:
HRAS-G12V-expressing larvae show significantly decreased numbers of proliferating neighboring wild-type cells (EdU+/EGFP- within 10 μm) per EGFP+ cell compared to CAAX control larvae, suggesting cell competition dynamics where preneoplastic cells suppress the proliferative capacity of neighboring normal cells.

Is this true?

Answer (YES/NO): NO